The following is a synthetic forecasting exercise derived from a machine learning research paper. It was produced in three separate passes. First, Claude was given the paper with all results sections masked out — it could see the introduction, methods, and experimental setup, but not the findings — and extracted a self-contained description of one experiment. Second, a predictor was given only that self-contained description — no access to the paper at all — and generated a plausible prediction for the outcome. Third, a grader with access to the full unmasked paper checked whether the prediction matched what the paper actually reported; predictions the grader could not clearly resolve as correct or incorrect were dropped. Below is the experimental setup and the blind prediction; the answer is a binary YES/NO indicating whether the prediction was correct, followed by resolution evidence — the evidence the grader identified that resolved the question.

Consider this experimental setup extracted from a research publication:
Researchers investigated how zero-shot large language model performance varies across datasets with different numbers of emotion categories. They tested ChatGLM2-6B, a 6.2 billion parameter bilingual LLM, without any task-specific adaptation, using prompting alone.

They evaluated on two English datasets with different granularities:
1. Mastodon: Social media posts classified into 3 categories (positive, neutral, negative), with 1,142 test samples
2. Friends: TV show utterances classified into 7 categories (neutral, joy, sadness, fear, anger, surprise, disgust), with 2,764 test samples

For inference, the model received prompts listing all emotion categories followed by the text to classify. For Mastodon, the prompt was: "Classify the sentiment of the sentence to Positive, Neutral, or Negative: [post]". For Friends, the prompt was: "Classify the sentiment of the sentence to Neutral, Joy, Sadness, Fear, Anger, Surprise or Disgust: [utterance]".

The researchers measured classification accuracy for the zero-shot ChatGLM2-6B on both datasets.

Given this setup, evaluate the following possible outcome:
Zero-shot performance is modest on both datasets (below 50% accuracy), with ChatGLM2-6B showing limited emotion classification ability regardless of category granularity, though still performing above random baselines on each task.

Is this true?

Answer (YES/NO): NO